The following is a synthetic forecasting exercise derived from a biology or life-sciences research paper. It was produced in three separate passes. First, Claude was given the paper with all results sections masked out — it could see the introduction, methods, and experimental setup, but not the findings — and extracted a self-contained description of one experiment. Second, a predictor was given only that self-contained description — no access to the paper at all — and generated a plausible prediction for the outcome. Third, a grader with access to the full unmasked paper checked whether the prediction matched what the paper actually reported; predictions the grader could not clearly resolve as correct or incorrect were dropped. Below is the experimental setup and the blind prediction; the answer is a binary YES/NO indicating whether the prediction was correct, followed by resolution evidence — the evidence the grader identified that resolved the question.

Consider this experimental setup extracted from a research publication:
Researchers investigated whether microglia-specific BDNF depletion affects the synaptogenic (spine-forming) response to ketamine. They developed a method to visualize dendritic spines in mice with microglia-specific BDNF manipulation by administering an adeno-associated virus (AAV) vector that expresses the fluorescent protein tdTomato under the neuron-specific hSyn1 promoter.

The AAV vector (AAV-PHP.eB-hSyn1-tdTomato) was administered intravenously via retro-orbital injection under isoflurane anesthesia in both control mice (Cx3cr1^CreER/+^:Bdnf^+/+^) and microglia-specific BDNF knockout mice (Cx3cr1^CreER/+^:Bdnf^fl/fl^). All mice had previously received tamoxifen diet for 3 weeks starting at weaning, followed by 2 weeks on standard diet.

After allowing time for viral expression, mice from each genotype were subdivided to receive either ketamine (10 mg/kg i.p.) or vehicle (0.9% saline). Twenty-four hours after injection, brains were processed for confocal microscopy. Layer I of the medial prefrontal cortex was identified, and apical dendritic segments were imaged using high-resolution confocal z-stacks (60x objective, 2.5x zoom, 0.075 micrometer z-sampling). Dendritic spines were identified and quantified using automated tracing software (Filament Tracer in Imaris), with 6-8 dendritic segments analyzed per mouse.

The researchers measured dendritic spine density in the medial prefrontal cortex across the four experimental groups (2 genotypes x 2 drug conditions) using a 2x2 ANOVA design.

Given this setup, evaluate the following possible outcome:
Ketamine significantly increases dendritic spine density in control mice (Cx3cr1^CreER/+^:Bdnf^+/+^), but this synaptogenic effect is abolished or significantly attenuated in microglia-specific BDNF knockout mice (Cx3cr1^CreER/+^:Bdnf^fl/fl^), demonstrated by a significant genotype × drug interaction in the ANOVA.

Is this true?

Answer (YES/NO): YES